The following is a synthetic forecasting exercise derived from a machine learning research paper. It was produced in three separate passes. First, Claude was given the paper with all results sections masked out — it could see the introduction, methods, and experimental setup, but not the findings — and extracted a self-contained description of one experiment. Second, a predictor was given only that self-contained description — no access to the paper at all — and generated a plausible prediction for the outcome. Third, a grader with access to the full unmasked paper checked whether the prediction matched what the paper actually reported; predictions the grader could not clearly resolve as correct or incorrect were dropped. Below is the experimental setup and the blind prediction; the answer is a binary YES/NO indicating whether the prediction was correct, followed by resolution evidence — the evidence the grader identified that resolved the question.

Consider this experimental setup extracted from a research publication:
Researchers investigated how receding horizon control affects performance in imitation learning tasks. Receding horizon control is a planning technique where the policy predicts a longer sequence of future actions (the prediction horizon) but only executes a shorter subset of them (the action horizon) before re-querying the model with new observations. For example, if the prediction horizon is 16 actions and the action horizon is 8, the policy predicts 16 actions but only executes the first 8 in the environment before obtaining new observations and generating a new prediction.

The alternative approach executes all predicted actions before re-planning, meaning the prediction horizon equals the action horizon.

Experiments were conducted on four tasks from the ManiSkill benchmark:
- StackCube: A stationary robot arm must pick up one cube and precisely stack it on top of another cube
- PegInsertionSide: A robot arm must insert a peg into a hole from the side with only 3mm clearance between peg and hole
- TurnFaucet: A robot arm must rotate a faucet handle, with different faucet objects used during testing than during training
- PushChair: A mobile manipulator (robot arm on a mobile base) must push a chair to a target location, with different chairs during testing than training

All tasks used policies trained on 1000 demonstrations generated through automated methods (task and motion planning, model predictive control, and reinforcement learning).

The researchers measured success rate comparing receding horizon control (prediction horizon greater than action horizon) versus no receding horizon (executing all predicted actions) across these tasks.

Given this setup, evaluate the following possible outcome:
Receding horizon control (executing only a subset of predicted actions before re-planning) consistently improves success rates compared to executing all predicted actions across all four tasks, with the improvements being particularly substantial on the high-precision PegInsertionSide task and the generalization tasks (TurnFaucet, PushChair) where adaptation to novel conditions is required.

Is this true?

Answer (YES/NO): NO